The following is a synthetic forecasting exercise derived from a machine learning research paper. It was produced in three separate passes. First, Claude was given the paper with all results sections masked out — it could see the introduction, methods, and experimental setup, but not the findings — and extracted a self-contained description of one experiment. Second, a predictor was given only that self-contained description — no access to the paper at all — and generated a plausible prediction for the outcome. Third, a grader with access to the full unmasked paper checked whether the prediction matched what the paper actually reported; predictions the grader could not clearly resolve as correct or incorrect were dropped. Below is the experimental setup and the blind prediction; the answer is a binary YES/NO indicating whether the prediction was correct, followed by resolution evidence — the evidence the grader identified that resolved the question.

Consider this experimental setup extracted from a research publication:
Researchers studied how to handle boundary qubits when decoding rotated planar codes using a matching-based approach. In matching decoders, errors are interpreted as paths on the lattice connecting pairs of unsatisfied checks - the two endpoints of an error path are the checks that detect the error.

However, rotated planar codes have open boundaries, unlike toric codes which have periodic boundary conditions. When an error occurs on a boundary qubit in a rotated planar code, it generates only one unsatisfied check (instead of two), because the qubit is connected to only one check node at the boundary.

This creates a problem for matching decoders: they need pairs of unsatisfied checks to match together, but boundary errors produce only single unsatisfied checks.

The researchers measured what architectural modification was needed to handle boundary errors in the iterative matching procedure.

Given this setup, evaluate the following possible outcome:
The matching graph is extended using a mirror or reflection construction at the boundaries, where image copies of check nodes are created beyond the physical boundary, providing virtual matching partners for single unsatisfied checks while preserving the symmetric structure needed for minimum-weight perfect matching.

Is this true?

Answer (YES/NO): NO